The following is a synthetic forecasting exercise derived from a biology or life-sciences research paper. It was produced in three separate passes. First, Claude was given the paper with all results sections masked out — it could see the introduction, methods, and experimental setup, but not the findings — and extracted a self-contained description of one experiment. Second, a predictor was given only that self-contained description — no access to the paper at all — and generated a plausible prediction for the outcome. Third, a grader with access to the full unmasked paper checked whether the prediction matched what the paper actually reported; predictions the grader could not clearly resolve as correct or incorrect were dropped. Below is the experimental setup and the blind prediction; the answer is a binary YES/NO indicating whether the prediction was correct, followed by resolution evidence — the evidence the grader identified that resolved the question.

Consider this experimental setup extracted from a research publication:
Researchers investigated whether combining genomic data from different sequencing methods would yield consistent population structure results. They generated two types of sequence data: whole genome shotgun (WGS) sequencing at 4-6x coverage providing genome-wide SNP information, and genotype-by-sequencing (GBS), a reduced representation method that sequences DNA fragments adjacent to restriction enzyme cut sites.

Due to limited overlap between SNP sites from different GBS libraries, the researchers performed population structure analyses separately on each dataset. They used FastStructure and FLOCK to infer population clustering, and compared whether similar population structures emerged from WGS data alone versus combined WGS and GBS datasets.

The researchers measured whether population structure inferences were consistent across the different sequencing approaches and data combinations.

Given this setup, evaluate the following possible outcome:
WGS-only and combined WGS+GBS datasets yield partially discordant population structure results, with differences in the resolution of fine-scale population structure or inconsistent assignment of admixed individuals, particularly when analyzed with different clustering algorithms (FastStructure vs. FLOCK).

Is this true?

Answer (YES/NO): NO